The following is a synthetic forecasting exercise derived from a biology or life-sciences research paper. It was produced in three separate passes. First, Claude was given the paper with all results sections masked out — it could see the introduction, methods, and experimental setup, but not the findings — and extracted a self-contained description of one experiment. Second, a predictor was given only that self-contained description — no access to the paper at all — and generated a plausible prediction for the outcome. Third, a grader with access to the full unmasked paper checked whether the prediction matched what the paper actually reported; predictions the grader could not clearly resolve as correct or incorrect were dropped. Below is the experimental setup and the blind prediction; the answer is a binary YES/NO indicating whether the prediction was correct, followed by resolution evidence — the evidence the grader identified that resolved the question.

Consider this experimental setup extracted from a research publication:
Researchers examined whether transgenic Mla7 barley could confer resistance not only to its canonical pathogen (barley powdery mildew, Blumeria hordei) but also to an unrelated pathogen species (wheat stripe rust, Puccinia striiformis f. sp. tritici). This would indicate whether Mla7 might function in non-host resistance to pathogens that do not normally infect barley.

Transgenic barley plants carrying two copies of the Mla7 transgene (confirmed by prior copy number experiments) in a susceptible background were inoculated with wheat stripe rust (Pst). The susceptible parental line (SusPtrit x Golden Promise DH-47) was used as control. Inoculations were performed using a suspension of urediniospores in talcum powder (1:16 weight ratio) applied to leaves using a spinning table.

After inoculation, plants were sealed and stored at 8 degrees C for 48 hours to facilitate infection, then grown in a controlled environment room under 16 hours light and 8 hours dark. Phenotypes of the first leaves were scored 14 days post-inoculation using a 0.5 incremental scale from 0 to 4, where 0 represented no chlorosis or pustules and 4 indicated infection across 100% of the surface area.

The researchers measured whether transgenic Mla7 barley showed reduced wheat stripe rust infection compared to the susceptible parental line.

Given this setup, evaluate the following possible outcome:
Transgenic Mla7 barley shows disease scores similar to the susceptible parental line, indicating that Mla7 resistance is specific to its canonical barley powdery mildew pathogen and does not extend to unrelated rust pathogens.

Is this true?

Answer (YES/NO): NO